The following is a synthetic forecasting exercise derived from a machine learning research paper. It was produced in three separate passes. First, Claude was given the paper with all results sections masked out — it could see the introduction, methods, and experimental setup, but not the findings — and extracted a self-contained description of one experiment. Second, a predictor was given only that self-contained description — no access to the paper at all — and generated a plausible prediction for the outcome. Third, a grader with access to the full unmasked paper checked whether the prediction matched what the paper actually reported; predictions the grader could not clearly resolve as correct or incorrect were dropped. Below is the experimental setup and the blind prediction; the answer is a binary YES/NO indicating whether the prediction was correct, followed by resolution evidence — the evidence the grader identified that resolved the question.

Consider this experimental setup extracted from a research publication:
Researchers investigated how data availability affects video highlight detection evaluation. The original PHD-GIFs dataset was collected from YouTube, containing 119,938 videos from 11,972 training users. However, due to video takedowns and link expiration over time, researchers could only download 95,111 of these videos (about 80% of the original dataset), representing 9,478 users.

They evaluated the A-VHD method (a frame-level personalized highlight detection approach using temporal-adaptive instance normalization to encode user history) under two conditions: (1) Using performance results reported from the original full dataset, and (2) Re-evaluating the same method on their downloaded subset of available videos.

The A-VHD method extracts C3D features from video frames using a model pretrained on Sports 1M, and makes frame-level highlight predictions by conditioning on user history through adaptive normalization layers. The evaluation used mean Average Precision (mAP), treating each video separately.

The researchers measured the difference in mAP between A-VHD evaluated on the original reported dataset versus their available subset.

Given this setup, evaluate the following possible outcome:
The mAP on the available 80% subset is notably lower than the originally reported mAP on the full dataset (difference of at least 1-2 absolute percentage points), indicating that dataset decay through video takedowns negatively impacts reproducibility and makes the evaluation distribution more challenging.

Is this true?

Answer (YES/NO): NO